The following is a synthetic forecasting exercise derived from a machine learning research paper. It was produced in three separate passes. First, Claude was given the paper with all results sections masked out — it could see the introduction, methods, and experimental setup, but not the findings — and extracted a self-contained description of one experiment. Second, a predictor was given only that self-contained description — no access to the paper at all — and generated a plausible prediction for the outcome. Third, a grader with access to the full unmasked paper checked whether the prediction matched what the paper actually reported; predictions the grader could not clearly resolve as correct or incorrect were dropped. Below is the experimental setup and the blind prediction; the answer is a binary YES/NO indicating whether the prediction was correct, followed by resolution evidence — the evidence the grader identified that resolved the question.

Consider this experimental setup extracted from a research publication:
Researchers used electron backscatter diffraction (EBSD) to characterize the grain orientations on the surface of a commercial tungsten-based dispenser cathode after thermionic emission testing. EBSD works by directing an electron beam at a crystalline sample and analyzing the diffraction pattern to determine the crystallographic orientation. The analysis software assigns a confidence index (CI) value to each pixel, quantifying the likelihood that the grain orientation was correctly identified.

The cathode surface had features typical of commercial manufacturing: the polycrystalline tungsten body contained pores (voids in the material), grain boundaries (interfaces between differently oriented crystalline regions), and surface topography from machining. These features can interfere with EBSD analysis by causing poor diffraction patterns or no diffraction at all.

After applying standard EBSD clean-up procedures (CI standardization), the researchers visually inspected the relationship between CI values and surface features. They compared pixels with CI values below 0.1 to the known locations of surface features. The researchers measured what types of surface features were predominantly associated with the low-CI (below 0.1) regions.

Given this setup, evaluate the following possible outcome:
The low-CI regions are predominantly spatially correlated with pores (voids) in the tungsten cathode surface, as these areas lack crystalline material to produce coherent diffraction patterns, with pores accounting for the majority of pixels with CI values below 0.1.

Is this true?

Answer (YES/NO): NO